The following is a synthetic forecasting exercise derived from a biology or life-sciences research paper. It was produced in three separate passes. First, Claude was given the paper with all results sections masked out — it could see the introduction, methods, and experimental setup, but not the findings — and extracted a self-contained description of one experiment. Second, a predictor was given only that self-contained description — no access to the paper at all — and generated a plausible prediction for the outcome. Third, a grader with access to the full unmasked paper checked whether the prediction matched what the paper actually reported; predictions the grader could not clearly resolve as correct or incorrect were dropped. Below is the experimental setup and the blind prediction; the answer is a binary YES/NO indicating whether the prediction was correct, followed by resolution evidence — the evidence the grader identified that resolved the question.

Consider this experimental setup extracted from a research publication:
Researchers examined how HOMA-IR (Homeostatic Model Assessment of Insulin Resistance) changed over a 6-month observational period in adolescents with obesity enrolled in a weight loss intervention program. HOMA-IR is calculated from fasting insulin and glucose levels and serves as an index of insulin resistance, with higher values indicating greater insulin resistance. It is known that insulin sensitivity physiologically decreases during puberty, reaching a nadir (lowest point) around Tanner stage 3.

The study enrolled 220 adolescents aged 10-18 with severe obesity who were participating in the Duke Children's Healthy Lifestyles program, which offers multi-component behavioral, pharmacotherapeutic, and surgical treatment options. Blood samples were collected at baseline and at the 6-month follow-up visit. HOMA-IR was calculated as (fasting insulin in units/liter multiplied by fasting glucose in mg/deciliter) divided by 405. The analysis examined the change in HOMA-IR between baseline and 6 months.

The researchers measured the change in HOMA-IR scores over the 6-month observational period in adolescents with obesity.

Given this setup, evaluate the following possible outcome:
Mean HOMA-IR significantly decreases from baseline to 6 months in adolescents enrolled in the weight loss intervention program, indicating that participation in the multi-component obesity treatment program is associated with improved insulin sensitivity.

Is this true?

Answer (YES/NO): NO